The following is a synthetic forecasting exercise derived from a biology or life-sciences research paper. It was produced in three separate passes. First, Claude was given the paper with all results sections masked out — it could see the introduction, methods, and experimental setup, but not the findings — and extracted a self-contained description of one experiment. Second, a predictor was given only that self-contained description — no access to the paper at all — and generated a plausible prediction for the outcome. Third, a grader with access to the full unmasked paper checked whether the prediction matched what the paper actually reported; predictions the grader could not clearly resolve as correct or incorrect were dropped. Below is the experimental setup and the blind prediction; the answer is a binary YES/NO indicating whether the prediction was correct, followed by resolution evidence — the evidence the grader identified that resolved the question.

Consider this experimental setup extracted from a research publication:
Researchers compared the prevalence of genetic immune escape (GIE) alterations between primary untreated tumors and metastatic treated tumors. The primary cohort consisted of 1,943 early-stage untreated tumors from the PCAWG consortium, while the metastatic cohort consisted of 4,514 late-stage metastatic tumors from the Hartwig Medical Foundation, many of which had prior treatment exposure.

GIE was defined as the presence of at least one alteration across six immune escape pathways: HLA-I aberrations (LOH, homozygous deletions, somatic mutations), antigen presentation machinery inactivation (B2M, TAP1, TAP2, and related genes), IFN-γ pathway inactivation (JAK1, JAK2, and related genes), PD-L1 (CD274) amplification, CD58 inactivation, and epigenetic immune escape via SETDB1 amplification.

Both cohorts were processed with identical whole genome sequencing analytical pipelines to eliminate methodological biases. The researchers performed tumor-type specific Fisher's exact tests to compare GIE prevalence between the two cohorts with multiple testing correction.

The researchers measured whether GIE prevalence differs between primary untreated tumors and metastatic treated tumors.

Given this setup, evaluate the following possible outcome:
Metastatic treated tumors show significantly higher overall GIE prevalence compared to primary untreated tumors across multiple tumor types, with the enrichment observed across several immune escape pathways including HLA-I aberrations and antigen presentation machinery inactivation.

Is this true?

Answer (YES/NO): NO